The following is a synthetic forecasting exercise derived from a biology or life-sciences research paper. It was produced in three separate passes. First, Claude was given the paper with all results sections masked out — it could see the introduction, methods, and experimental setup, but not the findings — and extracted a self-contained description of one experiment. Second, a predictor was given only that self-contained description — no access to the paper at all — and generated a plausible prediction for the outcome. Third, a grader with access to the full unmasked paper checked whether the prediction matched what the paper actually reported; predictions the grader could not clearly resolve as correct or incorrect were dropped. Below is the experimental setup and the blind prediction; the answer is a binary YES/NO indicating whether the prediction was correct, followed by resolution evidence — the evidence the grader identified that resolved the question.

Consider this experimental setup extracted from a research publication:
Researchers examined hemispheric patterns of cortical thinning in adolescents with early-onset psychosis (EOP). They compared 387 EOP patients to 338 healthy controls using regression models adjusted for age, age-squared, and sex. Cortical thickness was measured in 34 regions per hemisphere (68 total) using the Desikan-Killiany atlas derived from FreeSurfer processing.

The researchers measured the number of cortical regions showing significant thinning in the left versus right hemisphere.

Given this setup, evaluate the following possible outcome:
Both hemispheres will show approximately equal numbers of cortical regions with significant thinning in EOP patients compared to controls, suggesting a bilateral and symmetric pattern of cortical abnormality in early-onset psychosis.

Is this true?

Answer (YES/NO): NO